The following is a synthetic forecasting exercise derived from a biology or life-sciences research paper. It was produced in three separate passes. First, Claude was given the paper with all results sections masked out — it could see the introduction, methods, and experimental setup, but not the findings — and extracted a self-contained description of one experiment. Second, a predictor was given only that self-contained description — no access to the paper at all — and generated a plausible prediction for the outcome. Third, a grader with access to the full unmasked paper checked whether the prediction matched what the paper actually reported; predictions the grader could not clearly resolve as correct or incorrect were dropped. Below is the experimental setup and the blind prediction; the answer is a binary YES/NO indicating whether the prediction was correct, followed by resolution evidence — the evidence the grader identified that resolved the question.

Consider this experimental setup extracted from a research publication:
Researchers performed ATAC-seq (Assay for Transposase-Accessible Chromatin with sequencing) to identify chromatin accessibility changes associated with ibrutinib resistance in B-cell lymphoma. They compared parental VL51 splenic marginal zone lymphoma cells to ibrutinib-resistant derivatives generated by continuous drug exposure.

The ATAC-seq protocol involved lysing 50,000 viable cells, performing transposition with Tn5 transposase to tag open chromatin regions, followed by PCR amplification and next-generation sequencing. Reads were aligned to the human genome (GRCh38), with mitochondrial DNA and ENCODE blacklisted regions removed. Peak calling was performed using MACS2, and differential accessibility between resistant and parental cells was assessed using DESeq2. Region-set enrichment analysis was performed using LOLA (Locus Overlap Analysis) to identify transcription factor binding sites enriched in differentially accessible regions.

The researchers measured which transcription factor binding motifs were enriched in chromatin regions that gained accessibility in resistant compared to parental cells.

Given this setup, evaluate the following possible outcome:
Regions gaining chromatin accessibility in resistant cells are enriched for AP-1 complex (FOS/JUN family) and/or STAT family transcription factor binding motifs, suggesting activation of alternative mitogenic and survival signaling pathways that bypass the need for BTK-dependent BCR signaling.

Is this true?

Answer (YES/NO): NO